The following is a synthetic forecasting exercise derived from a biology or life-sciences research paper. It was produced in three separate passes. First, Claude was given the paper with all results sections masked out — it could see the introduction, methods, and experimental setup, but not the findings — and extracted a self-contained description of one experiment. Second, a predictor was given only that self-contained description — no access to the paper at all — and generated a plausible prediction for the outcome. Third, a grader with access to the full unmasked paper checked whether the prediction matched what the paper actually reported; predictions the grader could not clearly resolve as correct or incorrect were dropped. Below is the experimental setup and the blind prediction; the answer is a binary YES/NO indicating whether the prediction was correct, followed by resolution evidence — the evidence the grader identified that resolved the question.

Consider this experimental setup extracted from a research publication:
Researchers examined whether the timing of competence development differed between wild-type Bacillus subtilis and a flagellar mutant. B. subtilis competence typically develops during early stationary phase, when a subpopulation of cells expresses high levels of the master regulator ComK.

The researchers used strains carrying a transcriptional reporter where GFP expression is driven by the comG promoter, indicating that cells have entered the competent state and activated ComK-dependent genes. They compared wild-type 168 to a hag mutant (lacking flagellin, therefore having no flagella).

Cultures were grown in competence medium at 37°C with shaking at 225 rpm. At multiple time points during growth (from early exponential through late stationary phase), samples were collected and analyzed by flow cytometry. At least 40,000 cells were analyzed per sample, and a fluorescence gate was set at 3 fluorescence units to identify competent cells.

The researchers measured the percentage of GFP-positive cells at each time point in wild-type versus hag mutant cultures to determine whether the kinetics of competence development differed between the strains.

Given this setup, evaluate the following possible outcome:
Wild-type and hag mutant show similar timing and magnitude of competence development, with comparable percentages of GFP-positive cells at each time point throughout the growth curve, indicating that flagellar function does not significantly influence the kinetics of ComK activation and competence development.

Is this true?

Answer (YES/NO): NO